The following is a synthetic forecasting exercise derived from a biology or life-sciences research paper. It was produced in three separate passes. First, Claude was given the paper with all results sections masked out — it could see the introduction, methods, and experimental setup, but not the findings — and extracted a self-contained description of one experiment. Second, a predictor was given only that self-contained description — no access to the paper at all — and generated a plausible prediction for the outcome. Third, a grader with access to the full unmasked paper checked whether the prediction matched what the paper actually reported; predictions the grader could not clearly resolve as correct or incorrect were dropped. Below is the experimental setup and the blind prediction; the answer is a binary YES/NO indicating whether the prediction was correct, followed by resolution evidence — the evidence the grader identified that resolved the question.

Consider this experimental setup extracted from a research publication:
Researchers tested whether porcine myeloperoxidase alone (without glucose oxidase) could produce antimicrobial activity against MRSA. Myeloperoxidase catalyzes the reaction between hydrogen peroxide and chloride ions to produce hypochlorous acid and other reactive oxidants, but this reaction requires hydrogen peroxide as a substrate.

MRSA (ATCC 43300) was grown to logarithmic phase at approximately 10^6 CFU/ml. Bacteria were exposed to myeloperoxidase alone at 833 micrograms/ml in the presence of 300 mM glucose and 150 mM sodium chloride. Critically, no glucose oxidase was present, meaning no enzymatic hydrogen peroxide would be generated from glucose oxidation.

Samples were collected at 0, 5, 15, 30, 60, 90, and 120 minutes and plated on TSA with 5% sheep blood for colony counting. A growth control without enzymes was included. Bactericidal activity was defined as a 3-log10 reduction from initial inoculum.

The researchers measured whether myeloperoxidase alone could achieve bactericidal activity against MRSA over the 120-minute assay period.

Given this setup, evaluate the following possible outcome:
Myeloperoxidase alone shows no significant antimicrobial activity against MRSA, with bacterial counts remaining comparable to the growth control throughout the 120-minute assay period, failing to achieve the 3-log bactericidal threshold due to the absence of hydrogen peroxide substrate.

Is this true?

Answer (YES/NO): YES